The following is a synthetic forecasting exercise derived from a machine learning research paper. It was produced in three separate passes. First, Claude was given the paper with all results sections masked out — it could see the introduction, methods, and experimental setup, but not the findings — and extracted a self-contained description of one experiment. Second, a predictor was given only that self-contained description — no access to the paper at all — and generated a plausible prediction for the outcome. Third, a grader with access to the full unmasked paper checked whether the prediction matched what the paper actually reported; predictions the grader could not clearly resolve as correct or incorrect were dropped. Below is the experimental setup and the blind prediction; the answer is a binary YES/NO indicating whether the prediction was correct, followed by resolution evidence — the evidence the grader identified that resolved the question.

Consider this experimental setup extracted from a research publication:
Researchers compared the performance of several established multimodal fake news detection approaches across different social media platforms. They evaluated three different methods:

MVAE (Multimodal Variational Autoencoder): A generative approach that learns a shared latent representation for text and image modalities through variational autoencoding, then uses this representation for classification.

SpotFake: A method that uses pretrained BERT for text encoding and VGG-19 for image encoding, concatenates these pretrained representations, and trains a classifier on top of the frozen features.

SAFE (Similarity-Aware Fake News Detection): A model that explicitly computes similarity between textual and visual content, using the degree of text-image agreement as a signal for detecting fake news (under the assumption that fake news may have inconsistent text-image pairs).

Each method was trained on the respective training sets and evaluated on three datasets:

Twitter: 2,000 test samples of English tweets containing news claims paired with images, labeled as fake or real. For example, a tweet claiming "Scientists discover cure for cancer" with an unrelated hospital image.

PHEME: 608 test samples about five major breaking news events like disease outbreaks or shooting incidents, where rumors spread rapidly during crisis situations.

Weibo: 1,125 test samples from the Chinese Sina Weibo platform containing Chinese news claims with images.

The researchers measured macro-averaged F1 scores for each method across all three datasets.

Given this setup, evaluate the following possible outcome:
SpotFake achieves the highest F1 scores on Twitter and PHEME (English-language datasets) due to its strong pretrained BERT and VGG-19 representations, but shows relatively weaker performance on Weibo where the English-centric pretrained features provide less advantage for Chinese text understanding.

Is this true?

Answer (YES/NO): NO